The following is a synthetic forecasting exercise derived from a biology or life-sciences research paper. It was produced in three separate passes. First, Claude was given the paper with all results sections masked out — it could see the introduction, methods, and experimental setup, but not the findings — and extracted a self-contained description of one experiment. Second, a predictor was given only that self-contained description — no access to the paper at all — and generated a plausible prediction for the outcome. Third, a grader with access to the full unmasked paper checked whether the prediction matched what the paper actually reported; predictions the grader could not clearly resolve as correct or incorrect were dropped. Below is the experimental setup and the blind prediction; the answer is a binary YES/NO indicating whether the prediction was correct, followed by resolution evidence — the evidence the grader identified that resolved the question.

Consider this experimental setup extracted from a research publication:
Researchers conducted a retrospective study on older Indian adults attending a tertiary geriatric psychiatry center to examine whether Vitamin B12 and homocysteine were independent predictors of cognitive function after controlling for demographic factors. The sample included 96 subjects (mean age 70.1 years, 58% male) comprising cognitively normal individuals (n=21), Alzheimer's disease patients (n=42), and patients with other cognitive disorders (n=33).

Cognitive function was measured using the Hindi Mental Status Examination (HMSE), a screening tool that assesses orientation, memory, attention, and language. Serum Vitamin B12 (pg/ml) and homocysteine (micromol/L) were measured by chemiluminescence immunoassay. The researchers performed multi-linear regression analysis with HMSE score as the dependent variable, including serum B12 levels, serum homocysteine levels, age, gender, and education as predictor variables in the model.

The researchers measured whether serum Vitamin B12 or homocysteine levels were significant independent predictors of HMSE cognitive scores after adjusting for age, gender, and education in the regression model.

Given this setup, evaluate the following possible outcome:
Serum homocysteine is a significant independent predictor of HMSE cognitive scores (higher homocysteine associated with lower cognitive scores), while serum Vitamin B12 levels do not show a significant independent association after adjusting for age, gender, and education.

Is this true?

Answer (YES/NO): NO